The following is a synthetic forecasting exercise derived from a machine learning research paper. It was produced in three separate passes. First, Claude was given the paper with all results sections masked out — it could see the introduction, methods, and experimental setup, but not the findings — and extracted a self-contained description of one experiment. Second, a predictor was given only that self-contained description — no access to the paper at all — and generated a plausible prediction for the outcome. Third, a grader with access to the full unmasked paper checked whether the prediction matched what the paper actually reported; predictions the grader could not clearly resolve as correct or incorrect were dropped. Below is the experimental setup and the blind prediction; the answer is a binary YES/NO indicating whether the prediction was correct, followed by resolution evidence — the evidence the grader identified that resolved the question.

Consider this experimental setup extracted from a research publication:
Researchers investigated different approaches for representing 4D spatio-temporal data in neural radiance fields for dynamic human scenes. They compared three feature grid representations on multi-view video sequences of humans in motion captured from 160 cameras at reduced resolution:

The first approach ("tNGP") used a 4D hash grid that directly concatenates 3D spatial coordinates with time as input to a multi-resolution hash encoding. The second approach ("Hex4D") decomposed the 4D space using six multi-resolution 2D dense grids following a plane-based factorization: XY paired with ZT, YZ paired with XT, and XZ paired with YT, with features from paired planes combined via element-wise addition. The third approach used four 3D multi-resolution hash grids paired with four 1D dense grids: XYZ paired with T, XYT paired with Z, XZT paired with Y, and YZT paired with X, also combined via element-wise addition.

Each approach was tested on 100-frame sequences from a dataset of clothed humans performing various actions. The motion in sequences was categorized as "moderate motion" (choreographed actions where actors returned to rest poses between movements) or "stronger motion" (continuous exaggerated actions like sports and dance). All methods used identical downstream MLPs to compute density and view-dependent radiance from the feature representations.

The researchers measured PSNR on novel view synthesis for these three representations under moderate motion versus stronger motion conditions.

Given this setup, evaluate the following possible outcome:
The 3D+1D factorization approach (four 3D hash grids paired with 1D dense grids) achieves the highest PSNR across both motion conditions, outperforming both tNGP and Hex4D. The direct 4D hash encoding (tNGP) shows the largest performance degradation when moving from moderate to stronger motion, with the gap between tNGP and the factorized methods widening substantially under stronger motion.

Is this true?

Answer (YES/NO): NO